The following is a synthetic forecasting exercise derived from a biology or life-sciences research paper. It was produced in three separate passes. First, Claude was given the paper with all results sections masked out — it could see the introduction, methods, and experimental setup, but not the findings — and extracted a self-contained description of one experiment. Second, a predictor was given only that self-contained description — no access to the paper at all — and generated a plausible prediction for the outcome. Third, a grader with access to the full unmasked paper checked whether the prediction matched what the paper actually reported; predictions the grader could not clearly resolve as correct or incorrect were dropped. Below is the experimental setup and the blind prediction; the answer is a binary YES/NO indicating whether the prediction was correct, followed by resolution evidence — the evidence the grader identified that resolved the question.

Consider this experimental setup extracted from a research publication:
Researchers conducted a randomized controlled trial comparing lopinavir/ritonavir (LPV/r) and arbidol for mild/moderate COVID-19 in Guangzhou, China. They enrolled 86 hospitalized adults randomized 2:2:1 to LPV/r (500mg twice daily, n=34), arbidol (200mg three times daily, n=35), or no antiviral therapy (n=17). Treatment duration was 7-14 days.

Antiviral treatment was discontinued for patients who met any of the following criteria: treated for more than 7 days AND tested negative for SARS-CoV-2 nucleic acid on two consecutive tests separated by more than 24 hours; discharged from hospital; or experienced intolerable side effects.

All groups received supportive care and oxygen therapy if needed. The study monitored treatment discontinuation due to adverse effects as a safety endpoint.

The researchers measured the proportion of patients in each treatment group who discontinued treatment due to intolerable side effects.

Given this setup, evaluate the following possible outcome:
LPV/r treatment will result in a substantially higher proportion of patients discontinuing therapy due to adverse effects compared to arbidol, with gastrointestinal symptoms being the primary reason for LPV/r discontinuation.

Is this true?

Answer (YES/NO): NO